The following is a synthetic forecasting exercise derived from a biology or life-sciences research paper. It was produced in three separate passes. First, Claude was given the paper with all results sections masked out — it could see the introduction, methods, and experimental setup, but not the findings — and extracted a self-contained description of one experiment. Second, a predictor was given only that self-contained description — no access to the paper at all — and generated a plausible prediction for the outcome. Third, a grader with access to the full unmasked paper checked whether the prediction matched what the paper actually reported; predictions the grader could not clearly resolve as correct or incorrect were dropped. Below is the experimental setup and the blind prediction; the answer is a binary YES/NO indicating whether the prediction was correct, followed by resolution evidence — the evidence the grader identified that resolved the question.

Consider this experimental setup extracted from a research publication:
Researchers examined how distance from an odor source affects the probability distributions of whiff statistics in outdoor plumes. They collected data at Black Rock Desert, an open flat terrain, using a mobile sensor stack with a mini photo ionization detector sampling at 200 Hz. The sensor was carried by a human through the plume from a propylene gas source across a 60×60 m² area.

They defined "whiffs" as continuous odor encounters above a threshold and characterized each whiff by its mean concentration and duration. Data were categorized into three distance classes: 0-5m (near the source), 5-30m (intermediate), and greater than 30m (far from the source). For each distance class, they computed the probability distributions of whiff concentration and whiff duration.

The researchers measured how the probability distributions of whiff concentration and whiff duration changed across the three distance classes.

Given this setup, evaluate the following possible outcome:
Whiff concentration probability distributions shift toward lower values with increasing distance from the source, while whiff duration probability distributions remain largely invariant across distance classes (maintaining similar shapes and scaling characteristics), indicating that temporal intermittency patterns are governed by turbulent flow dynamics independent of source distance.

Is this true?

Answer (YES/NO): NO